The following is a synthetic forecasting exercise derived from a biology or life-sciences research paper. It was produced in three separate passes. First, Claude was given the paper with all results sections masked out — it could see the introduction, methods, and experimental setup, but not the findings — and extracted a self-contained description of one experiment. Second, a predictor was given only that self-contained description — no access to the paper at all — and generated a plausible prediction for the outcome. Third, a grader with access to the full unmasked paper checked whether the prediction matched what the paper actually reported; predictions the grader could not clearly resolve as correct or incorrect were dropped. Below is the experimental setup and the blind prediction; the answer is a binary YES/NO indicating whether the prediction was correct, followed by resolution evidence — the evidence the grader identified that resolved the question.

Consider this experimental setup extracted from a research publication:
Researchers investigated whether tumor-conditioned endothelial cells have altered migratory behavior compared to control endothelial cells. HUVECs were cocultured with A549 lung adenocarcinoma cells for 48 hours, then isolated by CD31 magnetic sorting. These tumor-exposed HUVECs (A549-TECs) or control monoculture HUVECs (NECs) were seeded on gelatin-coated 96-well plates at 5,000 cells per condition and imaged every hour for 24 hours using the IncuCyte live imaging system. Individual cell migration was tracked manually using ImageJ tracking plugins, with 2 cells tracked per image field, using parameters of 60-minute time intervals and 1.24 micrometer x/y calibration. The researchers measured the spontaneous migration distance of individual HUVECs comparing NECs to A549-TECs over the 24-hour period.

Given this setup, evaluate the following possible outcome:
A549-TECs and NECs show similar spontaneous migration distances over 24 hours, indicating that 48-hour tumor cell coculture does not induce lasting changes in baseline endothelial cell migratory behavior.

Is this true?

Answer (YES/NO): YES